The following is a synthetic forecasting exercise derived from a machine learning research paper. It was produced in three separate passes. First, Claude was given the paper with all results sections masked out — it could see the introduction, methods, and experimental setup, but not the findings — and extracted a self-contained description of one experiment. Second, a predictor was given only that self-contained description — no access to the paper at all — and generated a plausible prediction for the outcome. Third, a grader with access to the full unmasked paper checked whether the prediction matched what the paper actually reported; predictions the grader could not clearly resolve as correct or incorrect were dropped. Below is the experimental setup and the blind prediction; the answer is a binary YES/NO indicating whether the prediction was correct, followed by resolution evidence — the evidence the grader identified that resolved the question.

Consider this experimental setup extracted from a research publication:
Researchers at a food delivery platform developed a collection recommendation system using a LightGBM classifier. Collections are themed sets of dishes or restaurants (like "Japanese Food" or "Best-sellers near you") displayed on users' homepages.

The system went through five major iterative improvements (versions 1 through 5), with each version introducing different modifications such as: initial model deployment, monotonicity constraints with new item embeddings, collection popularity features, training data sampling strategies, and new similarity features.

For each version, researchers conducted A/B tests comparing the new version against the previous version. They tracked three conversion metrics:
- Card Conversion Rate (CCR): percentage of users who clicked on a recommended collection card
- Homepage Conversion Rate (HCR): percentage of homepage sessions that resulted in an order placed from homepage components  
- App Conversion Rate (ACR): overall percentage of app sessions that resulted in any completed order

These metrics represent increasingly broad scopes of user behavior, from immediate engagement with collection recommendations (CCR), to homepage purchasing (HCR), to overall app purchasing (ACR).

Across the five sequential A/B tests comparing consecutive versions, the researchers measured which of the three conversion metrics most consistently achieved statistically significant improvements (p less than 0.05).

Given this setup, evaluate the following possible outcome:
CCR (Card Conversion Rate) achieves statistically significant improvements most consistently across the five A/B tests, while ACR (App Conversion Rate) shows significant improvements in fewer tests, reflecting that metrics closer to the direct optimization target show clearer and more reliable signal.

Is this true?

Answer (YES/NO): YES